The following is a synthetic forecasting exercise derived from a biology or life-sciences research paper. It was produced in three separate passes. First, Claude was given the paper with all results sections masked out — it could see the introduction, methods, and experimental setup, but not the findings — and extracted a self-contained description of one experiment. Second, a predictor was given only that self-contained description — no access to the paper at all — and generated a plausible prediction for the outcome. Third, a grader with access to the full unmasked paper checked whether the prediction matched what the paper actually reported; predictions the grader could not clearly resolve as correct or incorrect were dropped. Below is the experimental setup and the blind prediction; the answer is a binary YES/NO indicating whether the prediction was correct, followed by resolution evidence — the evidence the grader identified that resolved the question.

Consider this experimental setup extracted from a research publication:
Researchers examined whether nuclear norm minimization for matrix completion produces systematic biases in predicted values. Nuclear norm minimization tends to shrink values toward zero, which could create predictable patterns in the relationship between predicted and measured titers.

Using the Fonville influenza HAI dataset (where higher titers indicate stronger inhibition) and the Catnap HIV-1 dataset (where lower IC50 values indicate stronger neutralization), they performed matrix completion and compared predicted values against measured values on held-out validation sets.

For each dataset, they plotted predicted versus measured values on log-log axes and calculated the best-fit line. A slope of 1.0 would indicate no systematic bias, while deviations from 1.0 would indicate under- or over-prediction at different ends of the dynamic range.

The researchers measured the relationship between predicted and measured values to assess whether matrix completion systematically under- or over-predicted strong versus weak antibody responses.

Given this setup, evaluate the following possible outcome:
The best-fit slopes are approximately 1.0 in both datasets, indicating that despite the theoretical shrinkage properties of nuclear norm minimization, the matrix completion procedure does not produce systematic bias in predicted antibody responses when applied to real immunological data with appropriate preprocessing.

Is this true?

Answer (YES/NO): NO